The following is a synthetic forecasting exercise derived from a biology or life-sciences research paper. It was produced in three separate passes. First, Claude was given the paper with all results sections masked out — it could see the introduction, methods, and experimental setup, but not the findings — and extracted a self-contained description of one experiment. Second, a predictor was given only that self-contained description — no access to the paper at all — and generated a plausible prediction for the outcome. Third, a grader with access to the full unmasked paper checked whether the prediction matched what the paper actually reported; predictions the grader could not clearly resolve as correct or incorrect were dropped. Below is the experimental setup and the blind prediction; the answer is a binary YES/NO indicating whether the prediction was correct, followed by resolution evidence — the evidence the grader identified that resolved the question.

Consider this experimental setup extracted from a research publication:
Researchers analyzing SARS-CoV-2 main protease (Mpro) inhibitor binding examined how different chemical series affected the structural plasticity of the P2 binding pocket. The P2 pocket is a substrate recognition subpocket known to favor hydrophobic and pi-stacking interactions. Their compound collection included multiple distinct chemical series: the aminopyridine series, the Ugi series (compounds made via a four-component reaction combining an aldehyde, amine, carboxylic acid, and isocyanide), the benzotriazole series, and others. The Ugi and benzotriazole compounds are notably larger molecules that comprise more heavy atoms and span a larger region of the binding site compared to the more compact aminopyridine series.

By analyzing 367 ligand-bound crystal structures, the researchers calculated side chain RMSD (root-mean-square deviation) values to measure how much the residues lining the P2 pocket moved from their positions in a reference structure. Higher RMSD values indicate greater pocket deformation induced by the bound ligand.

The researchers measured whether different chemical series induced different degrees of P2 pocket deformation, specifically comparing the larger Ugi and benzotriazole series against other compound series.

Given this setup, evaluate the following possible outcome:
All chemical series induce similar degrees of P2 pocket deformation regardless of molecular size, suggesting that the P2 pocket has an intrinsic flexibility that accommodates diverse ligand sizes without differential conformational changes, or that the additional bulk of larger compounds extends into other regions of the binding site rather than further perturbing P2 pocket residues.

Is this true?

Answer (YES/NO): NO